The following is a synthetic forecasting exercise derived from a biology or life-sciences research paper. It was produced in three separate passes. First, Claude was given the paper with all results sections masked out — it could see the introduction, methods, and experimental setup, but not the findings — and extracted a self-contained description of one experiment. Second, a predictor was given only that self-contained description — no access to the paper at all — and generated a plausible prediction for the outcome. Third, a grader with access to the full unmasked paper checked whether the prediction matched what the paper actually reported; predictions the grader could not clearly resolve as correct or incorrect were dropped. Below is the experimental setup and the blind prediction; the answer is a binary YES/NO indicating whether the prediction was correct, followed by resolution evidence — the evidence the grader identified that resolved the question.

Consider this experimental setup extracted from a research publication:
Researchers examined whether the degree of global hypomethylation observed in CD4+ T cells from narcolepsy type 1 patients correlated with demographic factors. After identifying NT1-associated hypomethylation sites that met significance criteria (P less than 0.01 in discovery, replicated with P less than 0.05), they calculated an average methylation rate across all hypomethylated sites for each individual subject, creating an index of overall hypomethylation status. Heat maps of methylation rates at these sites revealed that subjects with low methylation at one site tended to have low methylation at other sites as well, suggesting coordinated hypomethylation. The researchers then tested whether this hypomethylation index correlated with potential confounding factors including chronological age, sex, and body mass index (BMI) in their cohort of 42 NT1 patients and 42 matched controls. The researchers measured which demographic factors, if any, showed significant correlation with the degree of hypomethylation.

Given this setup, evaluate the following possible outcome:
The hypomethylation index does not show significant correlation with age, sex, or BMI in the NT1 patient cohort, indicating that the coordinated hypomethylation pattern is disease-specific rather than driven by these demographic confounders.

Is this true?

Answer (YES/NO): NO